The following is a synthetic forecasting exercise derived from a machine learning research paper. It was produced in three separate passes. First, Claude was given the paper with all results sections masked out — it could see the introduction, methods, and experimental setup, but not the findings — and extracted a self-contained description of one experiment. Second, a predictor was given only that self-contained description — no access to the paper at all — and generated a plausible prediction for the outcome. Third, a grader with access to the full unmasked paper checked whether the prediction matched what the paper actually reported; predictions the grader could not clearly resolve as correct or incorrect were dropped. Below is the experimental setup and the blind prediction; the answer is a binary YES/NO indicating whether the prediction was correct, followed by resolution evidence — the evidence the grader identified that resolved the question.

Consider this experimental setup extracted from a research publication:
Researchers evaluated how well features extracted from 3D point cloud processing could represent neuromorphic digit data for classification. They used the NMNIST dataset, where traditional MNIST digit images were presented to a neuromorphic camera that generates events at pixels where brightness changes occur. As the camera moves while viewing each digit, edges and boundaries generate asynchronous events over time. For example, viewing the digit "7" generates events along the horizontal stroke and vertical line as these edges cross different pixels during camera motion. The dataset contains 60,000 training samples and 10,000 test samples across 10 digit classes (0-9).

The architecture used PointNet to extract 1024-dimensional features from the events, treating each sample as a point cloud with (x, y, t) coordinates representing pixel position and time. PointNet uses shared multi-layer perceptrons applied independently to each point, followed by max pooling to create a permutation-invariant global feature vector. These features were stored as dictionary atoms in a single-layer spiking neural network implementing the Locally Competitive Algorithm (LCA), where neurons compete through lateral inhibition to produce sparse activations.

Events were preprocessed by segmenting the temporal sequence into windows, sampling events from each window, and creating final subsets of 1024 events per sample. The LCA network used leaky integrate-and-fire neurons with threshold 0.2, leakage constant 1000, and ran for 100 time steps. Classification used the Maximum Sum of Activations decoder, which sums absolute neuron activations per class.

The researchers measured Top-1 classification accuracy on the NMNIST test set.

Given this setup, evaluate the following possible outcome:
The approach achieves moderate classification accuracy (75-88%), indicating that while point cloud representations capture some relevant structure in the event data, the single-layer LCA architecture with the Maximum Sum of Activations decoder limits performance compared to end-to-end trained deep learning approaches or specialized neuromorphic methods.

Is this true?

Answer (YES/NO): NO